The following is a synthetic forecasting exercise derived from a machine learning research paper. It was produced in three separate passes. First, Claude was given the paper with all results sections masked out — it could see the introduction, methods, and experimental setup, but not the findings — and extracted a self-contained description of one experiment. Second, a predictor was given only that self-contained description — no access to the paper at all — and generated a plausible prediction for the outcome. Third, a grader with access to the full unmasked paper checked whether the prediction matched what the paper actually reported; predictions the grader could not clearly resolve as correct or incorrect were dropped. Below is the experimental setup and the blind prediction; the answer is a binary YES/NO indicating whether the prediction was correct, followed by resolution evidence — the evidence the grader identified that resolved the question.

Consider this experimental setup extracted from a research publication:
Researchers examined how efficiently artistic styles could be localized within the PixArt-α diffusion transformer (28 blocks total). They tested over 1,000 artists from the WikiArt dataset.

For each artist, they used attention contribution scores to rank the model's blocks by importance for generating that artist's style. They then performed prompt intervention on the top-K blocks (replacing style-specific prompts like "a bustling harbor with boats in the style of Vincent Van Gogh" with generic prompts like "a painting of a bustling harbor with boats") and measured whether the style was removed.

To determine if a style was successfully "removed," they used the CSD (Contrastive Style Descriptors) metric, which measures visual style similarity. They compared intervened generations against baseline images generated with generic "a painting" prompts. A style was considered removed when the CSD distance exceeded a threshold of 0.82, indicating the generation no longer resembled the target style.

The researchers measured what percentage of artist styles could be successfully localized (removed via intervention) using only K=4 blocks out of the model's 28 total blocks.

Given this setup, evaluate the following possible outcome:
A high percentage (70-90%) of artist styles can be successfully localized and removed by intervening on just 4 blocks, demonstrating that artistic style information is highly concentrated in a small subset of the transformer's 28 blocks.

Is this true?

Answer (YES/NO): YES